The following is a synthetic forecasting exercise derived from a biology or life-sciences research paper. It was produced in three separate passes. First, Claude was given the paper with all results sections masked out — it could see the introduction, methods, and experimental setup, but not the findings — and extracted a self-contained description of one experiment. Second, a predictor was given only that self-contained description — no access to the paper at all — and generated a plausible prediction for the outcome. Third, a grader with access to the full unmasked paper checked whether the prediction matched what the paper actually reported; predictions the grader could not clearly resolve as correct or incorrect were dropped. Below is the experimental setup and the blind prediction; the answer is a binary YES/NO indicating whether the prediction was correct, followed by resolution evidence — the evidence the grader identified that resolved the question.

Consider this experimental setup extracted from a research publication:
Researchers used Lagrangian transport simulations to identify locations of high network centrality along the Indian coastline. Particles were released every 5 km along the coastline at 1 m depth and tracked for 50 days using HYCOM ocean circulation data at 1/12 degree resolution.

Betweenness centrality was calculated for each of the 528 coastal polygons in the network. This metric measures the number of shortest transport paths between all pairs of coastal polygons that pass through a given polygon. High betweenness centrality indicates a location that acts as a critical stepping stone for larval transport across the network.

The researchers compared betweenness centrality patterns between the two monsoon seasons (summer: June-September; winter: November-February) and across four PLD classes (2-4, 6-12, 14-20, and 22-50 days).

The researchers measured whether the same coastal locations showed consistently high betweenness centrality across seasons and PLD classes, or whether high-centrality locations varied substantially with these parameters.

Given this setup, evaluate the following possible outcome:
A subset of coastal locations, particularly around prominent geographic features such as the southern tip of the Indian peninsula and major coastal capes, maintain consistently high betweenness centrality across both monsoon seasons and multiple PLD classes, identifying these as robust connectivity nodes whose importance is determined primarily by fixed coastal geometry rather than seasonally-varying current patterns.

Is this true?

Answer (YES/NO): NO